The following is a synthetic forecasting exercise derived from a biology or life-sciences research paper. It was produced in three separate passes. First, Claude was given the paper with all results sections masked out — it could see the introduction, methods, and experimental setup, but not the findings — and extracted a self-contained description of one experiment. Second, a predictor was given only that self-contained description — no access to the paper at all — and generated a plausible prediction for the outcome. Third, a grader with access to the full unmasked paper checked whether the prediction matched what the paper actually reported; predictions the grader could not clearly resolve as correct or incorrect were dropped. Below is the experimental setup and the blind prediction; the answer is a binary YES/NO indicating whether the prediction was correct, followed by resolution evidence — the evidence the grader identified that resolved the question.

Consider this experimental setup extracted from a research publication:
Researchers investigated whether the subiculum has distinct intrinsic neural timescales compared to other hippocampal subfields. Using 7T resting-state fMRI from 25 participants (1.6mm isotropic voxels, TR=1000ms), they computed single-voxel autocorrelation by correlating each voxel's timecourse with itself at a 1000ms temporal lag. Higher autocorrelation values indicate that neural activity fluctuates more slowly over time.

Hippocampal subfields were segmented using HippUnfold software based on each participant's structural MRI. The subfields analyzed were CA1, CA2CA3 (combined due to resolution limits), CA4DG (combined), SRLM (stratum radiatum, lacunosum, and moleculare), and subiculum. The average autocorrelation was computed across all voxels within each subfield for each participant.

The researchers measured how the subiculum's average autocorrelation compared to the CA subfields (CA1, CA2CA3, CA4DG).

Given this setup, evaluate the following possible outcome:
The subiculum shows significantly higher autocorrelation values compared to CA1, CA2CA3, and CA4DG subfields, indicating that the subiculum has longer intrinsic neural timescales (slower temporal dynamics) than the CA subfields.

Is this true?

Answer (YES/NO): YES